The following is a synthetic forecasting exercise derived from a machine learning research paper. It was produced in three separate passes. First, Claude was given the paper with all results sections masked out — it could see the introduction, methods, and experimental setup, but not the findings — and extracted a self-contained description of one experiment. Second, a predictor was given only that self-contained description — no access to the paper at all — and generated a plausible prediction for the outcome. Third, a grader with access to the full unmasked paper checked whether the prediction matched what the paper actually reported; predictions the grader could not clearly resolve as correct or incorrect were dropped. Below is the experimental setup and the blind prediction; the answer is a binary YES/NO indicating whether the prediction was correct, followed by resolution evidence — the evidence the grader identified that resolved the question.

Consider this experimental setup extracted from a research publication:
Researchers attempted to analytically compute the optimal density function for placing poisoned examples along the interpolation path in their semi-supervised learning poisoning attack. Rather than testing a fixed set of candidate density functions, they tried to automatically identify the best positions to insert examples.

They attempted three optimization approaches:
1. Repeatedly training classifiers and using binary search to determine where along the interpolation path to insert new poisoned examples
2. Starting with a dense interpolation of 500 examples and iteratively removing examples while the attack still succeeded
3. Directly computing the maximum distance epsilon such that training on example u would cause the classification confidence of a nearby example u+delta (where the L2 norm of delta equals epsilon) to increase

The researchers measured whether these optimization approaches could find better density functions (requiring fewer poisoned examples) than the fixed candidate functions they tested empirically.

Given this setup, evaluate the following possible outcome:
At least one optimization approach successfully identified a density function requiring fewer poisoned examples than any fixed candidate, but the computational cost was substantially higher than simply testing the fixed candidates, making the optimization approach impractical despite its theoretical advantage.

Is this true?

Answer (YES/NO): NO